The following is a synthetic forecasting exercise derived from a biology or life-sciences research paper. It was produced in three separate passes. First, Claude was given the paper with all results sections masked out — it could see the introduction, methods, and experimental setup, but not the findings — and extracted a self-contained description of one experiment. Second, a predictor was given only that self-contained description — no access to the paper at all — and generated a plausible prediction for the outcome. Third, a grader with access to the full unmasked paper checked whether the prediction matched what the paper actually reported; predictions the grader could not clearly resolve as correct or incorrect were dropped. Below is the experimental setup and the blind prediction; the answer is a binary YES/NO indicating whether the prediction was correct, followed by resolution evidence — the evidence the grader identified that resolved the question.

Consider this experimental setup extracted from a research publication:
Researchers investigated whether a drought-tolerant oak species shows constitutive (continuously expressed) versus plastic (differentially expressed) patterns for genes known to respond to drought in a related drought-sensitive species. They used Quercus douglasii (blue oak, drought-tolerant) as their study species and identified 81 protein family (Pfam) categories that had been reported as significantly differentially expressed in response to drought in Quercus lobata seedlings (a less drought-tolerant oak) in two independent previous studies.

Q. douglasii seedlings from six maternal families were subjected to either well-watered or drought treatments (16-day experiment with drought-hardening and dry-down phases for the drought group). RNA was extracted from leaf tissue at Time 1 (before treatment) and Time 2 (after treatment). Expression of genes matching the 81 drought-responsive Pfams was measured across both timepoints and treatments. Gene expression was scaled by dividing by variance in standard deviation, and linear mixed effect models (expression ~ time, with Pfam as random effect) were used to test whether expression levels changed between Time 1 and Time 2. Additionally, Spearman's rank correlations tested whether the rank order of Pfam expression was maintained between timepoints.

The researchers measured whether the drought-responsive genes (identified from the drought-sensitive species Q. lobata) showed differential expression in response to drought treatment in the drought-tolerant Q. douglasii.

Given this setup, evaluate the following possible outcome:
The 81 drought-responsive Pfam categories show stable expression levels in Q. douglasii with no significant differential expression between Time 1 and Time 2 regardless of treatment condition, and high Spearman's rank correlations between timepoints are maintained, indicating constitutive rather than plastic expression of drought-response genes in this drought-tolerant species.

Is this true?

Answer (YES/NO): YES